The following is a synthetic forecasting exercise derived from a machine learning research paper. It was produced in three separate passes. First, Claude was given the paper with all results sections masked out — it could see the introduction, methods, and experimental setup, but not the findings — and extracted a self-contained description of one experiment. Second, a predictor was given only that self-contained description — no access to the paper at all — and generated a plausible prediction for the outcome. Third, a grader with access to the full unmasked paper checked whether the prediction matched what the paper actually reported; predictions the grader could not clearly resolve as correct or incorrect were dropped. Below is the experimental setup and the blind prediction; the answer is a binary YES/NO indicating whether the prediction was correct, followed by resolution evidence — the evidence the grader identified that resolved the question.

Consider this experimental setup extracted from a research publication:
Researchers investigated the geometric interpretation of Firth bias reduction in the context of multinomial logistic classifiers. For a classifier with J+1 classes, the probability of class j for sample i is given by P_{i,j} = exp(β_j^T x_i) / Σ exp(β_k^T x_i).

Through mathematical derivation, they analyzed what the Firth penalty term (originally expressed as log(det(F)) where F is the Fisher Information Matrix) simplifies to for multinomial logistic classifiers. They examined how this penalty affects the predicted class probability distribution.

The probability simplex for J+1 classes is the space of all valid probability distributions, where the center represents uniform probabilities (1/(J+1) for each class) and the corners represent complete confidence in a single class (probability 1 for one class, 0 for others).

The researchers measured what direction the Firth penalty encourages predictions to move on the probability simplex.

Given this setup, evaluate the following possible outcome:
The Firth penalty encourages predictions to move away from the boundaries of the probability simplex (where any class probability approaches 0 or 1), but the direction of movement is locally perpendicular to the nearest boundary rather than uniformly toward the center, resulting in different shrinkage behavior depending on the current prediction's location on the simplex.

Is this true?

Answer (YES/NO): NO